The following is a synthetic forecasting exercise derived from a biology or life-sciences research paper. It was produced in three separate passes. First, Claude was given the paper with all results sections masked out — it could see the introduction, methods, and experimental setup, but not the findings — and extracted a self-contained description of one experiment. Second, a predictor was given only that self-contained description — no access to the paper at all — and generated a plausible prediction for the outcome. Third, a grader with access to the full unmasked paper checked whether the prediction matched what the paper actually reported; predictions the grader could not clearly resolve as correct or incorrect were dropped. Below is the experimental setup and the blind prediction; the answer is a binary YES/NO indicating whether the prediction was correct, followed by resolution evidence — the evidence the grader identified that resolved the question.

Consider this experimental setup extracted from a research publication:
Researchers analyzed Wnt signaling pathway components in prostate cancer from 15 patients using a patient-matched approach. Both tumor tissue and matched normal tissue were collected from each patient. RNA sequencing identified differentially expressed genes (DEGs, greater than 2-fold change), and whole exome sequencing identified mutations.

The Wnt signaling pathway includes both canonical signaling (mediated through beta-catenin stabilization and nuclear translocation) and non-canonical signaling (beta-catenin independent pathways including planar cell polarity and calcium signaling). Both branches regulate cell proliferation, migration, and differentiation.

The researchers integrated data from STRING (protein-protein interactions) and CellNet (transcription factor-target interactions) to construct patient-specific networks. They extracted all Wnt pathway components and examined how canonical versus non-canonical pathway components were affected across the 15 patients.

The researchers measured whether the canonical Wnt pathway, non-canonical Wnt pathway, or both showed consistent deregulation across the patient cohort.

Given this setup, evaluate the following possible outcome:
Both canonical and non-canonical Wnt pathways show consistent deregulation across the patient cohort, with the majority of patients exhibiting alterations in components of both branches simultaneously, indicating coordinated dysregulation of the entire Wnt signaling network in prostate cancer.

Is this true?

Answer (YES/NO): NO